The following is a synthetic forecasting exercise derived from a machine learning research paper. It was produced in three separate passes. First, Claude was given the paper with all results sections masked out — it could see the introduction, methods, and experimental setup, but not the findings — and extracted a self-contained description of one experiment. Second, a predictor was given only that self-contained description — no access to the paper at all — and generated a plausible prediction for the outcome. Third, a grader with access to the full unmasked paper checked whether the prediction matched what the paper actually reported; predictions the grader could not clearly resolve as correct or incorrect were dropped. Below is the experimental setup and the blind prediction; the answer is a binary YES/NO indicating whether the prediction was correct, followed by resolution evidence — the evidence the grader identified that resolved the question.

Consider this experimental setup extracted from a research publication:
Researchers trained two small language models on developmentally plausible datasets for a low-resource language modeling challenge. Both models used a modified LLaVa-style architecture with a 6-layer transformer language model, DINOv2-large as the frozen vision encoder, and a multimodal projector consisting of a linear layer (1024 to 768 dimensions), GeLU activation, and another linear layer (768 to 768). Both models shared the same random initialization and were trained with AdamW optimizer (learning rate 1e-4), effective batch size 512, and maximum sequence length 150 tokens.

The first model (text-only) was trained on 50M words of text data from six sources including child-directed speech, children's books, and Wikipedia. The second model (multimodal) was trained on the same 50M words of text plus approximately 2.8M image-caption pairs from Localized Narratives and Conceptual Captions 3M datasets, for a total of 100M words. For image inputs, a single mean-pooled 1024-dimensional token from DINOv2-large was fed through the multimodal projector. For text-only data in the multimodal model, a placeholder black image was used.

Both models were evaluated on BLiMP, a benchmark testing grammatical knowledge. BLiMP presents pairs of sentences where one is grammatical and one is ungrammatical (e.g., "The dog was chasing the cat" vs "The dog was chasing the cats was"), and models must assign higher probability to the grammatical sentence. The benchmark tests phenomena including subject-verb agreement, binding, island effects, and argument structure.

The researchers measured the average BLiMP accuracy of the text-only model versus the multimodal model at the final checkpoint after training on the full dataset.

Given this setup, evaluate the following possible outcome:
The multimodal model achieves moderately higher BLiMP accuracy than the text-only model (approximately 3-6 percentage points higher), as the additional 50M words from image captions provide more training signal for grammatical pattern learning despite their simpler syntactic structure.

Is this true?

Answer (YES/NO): NO